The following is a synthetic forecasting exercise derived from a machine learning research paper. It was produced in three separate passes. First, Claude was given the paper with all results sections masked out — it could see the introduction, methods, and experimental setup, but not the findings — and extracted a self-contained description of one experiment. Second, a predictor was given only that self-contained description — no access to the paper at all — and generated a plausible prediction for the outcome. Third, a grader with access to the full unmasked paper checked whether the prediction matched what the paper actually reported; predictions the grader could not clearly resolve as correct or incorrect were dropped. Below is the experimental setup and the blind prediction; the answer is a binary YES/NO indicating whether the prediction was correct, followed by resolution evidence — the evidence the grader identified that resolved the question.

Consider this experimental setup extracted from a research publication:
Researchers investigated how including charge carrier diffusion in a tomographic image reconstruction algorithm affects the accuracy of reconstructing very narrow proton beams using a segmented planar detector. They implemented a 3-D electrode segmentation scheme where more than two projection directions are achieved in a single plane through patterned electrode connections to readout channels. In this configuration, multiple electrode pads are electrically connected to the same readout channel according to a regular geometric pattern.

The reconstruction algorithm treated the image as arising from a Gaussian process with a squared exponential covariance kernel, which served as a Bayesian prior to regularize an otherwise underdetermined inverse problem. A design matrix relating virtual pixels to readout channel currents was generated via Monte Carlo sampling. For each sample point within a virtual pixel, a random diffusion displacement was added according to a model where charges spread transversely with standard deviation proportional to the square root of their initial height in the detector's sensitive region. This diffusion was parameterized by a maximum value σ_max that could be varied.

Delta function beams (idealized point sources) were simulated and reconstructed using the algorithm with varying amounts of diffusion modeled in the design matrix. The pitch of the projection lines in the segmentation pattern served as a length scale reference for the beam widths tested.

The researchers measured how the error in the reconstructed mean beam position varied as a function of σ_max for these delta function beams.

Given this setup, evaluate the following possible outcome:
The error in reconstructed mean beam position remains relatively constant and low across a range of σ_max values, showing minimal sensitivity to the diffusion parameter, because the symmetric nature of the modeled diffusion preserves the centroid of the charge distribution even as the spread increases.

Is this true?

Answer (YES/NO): NO